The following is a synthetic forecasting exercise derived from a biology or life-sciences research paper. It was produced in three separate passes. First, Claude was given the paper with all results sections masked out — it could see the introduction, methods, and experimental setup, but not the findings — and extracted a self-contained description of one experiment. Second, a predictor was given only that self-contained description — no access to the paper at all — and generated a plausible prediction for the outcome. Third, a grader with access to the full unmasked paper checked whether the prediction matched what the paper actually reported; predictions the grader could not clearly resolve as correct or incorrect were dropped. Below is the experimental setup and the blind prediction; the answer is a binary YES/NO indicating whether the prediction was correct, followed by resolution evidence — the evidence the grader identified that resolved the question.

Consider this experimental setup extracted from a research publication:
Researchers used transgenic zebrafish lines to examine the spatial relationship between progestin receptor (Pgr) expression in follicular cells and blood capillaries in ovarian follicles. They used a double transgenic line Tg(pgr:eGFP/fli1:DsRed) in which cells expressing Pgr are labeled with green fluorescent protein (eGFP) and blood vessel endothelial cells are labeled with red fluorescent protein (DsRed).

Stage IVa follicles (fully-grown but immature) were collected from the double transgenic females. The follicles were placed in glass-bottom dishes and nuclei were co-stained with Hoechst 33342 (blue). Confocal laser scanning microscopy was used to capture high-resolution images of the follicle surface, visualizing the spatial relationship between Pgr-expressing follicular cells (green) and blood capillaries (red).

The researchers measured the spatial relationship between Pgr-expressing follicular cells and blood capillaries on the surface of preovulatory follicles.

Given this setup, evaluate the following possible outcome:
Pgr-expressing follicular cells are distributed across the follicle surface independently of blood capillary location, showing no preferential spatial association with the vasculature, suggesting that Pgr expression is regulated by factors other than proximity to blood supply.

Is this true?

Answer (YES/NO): NO